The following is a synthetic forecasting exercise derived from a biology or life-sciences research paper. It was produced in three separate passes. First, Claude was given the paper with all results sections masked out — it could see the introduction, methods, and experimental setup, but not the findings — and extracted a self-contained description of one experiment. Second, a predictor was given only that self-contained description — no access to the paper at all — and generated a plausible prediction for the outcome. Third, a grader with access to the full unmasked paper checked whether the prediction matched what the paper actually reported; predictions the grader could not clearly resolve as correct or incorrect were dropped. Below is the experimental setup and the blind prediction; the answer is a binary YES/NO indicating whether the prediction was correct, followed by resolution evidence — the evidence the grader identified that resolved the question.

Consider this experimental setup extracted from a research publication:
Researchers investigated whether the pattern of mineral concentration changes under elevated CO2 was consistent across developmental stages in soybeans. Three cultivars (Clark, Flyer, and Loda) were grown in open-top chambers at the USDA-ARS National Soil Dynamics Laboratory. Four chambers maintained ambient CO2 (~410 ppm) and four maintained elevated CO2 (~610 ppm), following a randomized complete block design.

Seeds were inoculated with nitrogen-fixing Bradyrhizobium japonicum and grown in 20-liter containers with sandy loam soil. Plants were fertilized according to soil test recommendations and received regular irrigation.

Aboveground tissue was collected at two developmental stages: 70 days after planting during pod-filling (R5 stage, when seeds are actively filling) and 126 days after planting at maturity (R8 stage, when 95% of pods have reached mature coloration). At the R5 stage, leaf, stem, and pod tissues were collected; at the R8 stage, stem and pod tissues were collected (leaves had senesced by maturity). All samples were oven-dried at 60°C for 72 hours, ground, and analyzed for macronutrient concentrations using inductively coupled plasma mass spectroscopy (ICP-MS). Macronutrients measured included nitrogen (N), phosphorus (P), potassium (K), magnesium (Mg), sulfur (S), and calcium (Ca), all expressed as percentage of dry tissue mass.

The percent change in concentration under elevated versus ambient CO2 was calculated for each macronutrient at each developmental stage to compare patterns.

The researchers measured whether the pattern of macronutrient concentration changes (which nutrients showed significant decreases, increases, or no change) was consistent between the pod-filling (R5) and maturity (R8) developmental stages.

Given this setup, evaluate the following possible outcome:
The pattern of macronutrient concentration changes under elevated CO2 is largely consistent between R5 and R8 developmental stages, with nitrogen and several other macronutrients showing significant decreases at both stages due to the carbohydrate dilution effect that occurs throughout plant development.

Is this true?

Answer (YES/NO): NO